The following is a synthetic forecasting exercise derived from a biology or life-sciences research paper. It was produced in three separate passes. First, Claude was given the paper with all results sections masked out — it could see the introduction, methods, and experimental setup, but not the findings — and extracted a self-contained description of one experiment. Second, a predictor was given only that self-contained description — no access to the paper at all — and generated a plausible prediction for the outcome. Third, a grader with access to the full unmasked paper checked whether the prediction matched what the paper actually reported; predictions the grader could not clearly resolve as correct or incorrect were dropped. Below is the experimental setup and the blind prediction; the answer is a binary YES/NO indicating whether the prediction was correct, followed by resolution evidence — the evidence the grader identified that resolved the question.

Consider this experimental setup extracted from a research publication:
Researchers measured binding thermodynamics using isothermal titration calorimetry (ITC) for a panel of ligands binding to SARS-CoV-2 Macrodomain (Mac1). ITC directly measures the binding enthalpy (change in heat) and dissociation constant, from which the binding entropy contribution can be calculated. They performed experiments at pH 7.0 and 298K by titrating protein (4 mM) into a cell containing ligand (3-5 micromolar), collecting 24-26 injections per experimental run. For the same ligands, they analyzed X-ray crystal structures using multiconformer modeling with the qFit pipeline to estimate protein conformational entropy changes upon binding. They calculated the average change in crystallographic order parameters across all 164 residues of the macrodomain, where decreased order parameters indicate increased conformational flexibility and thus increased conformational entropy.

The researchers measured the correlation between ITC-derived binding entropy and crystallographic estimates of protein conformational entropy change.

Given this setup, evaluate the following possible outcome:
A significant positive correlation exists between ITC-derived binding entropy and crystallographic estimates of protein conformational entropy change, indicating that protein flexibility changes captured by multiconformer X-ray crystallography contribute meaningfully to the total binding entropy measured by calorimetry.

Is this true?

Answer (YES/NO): YES